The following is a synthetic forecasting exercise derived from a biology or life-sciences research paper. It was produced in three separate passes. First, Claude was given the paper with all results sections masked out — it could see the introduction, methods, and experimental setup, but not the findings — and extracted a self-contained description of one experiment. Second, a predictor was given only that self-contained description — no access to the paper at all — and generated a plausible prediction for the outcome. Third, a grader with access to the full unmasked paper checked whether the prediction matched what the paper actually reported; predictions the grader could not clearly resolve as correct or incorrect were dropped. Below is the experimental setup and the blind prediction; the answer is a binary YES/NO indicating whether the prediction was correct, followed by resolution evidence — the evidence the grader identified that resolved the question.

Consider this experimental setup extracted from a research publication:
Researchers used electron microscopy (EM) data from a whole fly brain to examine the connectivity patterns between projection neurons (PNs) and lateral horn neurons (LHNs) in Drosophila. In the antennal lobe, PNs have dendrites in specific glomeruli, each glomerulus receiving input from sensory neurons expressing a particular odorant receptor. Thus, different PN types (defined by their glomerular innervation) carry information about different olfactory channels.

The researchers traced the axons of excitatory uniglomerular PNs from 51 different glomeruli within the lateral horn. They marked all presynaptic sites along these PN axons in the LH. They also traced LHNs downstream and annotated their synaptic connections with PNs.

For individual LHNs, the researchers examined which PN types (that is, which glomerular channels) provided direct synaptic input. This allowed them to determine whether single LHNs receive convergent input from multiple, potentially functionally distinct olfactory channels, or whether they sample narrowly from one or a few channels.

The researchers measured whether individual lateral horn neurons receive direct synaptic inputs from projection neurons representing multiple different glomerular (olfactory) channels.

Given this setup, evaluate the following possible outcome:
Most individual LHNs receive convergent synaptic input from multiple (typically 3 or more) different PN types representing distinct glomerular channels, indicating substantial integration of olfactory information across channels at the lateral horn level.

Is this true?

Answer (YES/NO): YES